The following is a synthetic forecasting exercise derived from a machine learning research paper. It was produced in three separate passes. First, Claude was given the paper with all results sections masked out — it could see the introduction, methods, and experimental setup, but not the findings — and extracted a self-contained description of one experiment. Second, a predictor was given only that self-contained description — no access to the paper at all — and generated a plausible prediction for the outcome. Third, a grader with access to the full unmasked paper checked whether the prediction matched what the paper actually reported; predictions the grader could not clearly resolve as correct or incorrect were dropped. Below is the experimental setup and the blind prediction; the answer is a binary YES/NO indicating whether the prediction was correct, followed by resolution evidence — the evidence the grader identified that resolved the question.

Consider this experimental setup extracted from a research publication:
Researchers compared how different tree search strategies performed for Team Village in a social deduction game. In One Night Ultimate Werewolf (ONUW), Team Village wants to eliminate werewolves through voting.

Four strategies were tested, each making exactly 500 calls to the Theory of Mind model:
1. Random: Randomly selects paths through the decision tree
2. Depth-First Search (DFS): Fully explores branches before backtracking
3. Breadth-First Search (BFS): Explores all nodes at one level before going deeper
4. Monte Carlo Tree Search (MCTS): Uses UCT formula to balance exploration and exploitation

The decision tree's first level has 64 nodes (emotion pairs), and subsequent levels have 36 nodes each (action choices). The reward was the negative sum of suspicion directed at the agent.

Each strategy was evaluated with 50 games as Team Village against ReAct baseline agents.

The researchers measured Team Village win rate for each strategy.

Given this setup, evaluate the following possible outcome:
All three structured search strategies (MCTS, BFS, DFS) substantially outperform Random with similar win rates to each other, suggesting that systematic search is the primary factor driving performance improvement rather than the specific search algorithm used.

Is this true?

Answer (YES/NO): NO